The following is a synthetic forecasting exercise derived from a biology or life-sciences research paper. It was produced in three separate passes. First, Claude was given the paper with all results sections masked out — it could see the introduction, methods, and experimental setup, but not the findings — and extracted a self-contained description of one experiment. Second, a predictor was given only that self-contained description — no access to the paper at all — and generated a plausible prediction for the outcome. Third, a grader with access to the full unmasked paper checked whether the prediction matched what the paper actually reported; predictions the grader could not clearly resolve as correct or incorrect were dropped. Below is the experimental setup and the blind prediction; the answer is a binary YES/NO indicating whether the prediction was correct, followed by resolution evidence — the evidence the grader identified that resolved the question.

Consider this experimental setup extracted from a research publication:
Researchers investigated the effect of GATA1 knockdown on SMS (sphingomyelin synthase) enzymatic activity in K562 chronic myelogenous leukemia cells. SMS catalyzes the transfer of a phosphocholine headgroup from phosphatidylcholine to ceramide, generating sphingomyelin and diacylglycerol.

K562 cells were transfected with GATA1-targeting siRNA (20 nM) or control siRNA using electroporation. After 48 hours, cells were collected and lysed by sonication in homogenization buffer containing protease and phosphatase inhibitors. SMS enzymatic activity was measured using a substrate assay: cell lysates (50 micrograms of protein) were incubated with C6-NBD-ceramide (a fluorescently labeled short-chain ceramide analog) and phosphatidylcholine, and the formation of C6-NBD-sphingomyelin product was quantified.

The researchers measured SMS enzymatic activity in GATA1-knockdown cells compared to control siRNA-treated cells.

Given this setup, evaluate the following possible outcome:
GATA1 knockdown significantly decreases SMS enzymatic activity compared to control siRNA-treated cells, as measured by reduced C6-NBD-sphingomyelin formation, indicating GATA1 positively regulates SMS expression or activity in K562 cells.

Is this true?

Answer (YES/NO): YES